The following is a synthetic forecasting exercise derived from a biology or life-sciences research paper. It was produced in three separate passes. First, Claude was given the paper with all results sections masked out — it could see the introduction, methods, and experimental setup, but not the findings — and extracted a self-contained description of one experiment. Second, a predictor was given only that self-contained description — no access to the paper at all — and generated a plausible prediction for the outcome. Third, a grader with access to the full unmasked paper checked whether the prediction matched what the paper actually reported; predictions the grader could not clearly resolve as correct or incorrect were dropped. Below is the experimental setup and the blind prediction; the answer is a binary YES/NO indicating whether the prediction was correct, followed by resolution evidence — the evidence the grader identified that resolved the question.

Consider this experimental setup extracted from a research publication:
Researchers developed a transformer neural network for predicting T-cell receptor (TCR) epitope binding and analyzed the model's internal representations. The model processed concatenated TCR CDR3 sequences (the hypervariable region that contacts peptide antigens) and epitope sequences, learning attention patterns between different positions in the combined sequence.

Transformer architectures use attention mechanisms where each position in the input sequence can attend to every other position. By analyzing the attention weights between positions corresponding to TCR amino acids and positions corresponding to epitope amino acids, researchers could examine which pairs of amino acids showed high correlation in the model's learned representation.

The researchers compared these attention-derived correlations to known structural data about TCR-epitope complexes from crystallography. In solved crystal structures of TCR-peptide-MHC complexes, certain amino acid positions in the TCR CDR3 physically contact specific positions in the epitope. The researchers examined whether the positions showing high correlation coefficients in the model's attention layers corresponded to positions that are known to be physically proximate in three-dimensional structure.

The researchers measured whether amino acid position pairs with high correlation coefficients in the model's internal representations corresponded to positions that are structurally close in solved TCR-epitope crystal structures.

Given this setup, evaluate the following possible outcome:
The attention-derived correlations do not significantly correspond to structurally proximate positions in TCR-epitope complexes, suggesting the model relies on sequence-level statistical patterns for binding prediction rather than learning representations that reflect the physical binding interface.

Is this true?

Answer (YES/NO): NO